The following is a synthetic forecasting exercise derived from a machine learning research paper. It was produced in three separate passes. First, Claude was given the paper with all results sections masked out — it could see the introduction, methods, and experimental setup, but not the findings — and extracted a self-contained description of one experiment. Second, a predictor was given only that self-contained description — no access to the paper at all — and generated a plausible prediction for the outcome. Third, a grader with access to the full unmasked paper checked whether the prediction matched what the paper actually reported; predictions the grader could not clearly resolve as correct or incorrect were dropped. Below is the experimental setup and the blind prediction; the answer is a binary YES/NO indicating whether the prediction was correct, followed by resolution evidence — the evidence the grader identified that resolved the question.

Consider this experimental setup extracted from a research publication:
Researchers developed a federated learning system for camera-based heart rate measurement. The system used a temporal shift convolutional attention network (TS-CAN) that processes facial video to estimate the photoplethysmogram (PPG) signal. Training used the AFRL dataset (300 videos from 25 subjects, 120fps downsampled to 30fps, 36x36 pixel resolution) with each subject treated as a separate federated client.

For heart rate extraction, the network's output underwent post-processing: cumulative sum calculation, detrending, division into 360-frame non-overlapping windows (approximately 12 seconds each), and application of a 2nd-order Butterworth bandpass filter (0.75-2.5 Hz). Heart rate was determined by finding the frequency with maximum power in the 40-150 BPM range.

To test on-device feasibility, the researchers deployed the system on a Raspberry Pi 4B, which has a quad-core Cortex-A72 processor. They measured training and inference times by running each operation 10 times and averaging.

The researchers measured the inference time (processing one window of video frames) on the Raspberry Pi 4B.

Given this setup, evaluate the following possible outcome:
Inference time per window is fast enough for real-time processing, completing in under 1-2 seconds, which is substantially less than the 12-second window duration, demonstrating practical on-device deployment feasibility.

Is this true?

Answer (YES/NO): NO